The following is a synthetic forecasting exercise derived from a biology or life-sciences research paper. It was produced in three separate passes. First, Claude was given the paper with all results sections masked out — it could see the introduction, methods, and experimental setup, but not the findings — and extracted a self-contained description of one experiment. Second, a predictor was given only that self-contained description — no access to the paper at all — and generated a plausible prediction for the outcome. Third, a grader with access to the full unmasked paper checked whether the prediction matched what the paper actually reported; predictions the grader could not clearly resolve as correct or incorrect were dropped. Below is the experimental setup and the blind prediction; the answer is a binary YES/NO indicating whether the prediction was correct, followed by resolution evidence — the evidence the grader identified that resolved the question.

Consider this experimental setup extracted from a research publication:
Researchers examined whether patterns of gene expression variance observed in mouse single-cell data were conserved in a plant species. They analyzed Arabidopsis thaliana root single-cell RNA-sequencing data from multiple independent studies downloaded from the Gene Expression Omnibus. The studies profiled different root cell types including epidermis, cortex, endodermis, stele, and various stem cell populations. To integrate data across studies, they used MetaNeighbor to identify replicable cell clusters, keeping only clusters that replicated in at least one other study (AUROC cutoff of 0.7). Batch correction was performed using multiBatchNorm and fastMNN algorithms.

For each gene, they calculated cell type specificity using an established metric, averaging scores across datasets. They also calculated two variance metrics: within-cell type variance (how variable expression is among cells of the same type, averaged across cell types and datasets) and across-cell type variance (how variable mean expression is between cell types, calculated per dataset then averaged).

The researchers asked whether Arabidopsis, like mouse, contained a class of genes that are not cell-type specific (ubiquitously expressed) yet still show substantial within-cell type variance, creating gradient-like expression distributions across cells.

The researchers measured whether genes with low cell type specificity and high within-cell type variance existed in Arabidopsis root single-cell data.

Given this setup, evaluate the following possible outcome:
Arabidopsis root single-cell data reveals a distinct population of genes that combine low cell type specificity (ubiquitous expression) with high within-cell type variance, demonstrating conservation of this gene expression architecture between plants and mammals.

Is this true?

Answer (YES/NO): YES